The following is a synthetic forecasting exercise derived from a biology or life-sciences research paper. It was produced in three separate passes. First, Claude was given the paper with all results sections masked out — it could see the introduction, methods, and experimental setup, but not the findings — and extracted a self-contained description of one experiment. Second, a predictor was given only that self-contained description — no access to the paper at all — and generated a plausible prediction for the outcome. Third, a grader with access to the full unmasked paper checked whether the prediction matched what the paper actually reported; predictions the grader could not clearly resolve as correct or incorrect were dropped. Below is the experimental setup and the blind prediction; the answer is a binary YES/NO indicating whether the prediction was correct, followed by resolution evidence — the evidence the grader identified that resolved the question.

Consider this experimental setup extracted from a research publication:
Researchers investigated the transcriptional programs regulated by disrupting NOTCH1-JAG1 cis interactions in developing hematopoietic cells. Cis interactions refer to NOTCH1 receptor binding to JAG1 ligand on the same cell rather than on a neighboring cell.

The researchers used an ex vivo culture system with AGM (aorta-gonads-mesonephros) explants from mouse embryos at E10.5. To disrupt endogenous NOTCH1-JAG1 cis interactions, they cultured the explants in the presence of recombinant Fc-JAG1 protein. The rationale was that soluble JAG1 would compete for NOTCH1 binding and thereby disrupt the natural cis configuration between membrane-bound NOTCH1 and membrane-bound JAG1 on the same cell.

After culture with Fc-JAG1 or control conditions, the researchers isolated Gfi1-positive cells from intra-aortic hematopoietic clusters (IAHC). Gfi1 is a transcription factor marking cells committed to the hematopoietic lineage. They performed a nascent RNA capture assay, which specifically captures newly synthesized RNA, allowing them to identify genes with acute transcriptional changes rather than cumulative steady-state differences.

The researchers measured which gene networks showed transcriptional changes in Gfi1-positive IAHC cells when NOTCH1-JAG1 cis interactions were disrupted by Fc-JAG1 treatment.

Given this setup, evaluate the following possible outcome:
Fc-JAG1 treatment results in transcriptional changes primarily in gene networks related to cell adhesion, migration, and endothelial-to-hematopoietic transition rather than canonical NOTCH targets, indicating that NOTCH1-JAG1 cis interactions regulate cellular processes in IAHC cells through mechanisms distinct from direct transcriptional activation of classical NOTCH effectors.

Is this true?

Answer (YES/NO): NO